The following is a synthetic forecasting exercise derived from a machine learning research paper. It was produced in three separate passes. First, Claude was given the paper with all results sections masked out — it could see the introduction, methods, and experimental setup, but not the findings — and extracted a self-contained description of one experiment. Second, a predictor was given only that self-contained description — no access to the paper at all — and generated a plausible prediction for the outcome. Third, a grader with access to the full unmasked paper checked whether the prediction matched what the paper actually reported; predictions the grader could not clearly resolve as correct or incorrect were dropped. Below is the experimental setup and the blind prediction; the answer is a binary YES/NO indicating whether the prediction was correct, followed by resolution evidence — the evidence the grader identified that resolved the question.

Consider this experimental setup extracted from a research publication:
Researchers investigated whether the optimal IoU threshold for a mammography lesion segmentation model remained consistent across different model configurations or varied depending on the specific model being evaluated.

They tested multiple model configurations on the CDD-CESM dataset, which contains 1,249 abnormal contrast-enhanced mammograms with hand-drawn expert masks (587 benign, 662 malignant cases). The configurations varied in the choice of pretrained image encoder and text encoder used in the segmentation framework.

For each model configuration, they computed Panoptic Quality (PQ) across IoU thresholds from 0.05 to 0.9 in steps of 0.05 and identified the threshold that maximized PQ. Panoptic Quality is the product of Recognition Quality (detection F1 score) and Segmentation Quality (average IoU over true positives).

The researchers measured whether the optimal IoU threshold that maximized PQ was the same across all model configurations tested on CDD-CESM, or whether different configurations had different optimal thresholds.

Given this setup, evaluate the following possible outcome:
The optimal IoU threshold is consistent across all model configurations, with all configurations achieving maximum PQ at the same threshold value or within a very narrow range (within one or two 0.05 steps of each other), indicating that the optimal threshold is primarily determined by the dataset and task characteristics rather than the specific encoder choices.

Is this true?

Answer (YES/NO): YES